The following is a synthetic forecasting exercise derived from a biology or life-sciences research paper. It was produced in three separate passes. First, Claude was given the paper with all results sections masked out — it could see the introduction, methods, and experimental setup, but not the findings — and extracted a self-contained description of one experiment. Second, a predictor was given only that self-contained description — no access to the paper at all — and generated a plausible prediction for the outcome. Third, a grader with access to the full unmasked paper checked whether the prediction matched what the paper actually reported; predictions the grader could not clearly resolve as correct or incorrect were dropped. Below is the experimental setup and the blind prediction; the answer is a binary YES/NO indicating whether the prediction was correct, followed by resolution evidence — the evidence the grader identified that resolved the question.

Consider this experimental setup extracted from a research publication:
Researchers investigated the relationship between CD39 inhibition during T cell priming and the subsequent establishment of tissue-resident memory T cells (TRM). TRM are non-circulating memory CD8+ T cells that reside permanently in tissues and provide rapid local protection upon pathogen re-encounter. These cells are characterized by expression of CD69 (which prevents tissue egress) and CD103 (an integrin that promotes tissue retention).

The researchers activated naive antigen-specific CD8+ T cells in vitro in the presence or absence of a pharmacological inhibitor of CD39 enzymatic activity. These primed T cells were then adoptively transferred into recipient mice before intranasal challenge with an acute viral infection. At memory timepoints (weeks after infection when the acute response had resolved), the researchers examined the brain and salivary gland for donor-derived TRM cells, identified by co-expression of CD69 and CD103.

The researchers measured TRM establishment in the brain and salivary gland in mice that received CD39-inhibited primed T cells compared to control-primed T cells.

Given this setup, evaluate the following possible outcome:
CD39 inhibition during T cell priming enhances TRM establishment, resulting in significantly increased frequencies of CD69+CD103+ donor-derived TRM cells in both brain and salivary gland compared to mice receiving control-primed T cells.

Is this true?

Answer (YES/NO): YES